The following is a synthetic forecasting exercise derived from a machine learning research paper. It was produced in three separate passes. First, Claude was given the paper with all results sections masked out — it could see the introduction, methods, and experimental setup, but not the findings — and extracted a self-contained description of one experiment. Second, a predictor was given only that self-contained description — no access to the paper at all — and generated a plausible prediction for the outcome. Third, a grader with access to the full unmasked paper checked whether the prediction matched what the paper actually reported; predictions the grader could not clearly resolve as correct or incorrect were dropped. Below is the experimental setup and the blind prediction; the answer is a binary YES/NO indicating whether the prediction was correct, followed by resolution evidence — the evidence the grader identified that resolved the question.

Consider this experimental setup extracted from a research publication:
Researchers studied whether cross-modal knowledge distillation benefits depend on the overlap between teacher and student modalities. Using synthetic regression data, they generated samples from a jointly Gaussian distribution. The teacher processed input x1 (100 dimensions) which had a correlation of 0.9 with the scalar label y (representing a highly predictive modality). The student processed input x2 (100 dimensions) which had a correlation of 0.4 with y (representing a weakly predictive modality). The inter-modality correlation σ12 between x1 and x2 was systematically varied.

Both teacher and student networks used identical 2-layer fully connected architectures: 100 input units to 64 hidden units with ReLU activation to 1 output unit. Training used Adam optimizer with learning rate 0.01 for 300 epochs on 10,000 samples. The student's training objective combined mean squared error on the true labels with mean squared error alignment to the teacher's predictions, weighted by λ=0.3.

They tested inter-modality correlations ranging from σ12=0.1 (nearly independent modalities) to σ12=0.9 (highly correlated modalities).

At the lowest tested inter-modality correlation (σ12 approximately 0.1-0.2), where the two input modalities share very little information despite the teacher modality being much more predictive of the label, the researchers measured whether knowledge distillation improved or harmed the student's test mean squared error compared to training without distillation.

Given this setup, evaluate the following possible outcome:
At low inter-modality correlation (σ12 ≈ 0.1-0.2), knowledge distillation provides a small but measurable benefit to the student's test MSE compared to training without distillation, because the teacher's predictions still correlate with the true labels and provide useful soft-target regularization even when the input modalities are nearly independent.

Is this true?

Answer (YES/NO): NO